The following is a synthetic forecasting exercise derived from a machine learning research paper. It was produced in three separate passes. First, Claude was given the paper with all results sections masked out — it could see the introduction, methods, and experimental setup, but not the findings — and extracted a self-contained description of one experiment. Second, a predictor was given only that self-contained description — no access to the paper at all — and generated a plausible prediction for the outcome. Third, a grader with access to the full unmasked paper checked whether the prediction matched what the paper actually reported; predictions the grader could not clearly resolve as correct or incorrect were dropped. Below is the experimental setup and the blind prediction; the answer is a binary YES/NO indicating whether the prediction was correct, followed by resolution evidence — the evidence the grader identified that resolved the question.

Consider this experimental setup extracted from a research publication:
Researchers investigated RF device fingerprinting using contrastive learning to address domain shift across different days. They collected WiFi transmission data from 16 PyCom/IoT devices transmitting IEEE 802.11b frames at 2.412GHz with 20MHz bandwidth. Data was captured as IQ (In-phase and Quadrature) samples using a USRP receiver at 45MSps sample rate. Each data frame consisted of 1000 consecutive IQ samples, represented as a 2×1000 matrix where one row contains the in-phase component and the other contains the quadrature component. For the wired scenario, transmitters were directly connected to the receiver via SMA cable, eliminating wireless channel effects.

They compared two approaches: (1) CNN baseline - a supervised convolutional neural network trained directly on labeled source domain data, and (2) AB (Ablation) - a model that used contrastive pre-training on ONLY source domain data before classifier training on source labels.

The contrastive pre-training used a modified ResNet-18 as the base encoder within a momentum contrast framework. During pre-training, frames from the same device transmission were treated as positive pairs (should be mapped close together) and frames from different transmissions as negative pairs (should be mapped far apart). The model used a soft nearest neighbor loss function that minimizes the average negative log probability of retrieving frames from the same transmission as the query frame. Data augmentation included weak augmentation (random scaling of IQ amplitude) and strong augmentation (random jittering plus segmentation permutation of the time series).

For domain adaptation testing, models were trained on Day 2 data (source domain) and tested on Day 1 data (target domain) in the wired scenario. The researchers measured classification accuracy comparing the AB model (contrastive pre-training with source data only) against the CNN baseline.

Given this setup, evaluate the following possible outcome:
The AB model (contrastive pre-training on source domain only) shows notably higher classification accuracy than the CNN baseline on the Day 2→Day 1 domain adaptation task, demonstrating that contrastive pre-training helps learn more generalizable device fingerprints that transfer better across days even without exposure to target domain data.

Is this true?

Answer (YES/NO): NO